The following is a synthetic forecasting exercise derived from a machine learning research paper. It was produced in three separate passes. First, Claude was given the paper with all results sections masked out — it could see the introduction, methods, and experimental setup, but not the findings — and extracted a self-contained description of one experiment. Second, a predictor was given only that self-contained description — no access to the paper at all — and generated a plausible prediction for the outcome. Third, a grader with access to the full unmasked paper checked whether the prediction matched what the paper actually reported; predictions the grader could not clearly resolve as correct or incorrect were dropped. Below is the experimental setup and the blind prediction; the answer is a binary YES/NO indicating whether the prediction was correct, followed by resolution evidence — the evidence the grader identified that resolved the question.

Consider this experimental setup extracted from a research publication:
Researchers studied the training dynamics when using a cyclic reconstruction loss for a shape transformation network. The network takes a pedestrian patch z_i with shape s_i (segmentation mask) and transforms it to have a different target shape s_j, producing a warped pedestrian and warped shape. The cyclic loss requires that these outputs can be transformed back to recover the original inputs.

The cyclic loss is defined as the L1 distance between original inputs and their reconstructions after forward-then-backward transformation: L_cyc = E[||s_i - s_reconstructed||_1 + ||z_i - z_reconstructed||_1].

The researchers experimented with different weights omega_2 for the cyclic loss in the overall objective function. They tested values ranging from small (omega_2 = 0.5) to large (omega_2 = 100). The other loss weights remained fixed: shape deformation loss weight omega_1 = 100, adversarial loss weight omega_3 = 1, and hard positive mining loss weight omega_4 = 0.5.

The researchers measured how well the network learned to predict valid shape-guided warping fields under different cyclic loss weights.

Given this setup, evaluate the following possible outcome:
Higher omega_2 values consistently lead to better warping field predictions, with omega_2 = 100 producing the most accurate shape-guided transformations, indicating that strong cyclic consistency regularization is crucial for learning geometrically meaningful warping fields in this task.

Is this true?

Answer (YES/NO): NO